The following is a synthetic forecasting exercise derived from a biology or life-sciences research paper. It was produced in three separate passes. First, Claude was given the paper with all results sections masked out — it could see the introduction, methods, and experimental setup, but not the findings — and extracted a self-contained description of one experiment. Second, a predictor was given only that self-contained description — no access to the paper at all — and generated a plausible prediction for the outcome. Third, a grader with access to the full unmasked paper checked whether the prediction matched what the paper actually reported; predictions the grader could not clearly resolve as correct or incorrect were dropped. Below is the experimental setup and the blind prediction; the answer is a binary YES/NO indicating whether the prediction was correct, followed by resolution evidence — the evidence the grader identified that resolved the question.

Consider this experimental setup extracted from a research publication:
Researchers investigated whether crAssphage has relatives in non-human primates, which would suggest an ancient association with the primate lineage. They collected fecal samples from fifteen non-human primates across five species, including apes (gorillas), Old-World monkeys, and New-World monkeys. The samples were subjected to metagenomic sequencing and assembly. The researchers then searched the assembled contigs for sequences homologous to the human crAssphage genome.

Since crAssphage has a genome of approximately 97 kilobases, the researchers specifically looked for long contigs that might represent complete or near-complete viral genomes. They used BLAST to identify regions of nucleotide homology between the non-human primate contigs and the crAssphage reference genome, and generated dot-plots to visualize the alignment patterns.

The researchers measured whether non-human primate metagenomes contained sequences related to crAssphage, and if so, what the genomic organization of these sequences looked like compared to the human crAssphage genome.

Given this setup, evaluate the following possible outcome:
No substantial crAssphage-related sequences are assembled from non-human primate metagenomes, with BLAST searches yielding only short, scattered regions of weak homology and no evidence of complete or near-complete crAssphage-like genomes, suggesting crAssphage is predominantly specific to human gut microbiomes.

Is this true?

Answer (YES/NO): NO